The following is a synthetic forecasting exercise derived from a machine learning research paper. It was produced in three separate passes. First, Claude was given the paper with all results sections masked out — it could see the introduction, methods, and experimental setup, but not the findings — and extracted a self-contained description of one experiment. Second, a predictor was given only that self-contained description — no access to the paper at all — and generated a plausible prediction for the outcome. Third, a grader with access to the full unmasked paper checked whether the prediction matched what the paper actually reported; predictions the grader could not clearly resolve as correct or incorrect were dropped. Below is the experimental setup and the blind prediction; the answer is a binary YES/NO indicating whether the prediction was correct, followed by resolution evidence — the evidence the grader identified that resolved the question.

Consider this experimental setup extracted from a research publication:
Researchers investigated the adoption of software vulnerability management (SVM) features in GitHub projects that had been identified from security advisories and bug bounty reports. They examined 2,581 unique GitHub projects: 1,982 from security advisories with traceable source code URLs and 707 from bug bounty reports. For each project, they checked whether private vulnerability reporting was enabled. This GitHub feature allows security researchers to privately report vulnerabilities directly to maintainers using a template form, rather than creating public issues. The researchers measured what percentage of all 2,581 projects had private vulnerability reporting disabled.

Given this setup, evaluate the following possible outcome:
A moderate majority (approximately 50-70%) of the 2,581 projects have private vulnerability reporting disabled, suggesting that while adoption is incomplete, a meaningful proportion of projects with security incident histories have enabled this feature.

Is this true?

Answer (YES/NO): NO